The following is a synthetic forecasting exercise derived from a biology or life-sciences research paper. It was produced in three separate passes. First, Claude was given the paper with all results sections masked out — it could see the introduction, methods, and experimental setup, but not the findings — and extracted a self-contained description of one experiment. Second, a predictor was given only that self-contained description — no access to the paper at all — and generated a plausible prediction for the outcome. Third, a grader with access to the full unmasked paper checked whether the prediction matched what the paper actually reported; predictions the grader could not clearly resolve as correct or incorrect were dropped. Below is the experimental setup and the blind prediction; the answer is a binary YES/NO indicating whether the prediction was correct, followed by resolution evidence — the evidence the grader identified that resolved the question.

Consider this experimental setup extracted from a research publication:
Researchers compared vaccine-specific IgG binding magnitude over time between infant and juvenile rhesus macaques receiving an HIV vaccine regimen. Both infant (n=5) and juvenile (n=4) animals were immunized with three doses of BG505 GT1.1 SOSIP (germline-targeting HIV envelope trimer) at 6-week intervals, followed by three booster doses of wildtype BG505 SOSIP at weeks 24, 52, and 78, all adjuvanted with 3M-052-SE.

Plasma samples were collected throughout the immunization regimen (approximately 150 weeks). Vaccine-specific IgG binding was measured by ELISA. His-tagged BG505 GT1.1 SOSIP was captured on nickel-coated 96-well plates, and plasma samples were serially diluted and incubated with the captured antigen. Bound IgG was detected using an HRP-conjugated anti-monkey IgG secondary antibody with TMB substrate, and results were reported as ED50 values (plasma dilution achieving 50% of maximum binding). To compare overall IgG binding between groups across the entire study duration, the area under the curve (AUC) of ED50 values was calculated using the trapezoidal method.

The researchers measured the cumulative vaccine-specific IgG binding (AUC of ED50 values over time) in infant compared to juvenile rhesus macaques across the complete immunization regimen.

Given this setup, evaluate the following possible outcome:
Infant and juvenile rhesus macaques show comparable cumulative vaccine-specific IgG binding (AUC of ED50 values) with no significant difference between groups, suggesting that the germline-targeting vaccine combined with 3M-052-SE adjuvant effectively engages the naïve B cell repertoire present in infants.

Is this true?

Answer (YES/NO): YES